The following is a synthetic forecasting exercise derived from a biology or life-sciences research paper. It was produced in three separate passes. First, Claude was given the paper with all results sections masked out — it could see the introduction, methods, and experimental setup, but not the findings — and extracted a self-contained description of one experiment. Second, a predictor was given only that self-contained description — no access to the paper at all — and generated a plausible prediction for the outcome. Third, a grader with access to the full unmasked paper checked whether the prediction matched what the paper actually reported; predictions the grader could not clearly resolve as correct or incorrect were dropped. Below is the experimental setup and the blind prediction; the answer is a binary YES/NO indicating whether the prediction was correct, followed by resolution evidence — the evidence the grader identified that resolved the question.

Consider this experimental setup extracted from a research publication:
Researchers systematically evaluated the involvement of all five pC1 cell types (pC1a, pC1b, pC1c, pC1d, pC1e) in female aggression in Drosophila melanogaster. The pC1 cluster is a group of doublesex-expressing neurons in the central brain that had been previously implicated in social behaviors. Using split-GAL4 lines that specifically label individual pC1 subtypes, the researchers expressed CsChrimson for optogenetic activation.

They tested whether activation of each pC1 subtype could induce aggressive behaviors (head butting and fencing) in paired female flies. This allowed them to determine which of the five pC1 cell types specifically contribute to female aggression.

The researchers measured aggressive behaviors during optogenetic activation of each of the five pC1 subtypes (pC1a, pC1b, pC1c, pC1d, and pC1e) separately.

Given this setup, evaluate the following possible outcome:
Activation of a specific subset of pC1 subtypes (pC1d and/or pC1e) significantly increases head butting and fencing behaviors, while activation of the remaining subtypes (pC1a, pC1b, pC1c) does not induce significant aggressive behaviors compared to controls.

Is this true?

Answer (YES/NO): NO